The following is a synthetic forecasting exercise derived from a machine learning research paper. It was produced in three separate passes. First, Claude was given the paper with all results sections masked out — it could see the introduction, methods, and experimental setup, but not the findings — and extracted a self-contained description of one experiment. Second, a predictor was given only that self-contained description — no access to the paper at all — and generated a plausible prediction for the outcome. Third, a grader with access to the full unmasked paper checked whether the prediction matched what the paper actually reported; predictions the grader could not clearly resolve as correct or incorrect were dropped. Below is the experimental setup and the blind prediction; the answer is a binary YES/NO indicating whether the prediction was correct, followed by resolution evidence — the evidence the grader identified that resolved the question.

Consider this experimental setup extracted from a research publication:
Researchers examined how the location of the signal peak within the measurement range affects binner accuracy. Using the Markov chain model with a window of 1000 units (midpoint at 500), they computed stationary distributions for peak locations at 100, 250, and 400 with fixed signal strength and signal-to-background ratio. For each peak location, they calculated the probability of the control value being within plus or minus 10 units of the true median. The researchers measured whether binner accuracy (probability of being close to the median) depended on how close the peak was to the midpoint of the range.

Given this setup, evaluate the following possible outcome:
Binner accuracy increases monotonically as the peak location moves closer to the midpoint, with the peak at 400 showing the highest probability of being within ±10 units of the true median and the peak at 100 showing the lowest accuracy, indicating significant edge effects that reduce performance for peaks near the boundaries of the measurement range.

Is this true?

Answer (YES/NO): YES